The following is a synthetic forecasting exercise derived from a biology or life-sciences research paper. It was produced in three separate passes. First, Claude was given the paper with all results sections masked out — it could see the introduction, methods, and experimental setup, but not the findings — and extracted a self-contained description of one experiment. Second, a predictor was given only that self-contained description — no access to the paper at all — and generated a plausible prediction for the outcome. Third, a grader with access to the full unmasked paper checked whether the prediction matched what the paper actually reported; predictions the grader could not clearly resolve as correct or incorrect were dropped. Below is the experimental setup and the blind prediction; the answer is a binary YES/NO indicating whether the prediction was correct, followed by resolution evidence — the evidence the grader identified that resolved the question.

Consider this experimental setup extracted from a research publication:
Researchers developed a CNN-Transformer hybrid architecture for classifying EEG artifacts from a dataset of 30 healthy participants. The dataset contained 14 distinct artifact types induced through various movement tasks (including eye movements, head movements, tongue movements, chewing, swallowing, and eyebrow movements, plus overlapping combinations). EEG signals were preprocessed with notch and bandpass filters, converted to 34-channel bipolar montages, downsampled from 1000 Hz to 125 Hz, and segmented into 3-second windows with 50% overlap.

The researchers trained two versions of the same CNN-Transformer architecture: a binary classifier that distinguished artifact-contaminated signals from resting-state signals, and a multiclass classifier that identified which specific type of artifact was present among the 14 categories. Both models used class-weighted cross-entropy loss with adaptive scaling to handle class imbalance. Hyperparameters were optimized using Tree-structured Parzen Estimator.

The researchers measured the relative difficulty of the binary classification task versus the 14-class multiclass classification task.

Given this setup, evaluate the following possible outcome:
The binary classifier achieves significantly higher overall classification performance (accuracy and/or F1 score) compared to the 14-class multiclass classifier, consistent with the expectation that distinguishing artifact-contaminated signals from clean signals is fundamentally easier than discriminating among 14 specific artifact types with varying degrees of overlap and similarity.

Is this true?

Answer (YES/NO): YES